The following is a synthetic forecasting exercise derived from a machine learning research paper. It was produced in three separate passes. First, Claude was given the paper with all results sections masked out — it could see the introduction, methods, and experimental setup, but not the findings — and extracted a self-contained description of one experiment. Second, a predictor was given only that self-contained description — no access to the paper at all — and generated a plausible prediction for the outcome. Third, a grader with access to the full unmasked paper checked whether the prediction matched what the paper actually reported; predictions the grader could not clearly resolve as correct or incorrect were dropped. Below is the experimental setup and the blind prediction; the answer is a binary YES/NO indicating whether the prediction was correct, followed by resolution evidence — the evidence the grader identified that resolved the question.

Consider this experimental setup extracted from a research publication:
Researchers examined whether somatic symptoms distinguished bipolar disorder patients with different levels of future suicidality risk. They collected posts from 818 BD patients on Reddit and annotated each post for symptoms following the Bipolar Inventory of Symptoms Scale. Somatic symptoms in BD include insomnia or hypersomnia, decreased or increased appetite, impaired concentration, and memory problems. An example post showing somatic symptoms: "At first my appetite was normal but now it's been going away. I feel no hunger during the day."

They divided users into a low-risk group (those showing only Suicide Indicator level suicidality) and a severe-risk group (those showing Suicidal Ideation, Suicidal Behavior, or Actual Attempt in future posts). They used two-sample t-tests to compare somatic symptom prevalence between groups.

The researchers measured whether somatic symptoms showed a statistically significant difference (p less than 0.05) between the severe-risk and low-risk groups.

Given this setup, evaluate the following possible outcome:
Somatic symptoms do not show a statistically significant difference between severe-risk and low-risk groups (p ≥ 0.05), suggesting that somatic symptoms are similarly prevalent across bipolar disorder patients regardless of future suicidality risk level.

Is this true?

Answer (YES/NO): YES